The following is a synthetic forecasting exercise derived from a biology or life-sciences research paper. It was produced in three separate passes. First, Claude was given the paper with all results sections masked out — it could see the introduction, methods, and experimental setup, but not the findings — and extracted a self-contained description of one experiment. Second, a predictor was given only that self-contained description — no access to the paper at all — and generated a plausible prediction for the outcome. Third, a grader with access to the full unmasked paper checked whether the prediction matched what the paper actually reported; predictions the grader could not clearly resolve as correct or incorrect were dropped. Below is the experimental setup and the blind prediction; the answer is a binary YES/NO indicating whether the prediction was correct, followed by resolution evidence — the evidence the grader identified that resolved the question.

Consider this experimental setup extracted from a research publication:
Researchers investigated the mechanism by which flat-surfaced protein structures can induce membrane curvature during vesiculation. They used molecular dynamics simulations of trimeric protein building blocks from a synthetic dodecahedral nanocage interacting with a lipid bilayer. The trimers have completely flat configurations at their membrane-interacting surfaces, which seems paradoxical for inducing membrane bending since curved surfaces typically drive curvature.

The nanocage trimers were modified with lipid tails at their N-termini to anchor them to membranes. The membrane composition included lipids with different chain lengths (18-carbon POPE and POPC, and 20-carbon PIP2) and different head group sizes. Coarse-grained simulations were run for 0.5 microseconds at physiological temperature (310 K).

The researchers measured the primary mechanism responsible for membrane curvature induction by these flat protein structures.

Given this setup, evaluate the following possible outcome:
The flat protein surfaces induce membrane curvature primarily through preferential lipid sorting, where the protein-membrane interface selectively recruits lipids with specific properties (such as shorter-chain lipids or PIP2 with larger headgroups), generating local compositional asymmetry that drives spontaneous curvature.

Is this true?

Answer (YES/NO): YES